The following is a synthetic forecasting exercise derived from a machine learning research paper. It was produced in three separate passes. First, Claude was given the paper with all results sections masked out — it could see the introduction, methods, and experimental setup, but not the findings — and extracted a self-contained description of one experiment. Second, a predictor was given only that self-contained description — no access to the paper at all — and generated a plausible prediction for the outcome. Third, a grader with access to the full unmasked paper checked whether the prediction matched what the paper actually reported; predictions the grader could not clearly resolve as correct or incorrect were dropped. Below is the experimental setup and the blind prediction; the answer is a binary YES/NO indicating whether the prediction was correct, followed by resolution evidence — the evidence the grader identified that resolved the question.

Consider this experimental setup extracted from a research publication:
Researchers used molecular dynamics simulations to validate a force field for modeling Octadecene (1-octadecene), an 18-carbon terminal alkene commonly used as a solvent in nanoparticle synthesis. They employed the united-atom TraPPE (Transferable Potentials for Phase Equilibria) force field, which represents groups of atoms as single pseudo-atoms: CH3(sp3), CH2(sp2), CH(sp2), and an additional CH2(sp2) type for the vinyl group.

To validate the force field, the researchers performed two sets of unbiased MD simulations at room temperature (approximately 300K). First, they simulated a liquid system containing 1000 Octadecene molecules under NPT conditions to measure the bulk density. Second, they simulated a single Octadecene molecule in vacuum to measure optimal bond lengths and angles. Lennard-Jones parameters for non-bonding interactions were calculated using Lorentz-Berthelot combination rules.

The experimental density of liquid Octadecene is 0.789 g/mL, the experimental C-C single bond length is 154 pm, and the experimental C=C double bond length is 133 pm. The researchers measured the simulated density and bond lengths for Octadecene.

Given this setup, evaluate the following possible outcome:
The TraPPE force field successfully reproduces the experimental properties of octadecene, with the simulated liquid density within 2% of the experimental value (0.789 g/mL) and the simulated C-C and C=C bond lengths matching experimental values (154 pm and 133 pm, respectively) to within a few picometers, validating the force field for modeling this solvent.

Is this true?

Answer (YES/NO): YES